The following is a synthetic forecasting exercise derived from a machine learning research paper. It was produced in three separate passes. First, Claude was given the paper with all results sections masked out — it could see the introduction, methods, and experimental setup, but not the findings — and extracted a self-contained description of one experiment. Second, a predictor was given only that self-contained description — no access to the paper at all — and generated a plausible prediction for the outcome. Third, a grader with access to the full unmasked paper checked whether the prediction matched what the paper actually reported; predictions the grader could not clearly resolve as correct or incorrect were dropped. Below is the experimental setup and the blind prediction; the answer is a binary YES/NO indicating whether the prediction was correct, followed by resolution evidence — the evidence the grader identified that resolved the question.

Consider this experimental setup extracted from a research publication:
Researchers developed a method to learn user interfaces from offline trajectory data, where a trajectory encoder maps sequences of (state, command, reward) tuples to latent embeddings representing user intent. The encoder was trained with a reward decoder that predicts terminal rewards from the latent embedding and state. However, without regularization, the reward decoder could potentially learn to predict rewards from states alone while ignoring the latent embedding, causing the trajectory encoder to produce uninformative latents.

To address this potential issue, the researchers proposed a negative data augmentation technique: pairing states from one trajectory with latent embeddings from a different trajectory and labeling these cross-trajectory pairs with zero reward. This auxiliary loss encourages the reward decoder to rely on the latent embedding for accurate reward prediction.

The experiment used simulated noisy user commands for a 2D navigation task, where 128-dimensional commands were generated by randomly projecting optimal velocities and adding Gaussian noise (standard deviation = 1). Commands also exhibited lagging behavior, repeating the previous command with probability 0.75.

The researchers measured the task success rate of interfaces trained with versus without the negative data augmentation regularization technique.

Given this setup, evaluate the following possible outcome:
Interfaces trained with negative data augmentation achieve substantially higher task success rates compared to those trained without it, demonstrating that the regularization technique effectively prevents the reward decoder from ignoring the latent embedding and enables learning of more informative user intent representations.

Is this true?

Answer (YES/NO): YES